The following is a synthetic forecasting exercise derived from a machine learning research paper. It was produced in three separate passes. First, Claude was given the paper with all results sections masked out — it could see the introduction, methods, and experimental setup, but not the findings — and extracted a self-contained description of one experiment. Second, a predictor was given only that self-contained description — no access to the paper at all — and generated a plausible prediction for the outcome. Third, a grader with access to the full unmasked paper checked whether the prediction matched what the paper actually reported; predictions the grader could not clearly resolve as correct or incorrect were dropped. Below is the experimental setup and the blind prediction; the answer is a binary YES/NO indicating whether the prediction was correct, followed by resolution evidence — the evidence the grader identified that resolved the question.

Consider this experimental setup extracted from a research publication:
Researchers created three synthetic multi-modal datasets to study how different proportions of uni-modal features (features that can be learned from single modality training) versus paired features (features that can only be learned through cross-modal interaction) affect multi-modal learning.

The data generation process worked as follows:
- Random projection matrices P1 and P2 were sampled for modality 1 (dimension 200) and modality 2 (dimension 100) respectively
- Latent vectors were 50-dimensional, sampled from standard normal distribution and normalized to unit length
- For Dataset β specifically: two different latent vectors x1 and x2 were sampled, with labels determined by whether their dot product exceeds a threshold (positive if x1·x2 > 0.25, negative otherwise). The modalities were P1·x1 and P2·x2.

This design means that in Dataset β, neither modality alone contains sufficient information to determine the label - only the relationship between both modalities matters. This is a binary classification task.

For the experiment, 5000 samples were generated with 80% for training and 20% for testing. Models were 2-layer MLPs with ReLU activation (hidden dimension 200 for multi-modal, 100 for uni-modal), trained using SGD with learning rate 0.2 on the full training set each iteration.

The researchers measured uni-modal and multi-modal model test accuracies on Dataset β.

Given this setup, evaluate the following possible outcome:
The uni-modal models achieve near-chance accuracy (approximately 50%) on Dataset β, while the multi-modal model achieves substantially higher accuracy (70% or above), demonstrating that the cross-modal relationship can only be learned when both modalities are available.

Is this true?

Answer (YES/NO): YES